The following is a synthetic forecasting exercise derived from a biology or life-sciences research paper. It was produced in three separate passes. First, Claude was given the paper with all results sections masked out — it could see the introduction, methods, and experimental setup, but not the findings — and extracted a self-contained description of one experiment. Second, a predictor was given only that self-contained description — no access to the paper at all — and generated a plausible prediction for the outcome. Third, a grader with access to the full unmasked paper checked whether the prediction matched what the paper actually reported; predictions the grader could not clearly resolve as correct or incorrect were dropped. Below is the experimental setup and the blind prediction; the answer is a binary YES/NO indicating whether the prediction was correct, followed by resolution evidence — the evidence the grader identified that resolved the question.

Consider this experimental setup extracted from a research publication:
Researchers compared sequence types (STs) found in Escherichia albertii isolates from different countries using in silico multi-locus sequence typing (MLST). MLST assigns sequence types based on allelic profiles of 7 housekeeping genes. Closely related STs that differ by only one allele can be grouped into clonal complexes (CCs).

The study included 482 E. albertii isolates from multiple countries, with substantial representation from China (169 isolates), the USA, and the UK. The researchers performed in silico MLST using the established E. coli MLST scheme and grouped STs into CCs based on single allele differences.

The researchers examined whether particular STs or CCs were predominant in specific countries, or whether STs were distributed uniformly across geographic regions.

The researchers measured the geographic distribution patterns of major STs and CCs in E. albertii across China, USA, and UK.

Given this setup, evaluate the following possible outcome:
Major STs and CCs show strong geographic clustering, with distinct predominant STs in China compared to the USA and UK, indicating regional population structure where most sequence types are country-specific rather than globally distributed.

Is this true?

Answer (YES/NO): YES